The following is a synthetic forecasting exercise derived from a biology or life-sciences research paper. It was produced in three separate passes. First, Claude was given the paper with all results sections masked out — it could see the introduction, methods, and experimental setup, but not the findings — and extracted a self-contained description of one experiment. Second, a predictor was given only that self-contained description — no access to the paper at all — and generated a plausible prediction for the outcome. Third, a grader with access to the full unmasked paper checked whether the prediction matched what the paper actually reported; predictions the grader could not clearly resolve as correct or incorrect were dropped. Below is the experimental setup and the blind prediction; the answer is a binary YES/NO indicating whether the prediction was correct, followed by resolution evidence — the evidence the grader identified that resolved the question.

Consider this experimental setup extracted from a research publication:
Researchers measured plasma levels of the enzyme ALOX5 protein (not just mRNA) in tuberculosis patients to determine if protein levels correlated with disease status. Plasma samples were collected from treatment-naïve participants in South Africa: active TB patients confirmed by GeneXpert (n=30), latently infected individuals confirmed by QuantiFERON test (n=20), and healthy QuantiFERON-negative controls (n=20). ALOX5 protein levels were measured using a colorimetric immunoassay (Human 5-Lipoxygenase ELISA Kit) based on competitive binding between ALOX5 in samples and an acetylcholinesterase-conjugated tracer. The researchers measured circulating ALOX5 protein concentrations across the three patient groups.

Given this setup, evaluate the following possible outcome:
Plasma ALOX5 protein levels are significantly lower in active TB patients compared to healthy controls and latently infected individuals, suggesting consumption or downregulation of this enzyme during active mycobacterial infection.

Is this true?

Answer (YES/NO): NO